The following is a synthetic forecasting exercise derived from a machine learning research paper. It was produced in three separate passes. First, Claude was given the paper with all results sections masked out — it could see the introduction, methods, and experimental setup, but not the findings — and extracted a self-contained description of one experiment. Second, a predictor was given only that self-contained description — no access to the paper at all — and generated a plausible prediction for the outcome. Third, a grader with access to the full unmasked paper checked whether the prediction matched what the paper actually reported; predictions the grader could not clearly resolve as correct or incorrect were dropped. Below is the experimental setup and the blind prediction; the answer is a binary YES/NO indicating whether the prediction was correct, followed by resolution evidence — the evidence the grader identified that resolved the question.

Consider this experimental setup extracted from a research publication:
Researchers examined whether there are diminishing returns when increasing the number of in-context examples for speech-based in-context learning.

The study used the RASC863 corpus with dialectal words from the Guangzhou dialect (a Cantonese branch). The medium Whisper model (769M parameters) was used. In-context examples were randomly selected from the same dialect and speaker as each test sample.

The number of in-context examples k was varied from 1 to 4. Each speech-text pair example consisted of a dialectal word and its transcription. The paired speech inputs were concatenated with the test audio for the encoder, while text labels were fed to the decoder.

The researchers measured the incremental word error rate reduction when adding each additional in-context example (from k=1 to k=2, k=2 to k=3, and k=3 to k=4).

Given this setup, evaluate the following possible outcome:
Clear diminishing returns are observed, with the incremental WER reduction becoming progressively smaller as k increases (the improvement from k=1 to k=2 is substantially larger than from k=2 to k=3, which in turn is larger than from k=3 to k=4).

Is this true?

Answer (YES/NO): YES